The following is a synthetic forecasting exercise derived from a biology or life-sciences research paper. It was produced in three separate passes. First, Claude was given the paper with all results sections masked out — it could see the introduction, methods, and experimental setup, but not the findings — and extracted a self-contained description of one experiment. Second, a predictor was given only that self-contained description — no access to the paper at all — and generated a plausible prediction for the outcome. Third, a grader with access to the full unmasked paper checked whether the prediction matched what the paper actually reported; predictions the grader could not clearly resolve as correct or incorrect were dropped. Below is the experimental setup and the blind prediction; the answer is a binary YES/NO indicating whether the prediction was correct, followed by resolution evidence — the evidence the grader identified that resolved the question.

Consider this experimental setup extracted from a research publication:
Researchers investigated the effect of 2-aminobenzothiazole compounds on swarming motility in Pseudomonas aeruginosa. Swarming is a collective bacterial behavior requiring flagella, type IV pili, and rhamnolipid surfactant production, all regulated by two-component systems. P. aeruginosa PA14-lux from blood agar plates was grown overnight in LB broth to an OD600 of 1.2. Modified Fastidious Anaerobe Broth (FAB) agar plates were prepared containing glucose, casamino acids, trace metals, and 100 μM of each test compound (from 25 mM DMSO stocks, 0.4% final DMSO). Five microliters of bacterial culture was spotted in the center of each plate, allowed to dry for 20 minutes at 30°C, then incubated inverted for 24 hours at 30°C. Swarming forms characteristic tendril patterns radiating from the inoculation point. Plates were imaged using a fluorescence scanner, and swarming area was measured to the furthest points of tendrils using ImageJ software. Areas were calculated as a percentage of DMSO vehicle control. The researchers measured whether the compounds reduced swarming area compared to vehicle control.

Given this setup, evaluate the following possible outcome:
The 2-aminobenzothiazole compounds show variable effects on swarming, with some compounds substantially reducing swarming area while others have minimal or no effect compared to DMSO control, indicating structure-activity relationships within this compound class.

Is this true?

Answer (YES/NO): YES